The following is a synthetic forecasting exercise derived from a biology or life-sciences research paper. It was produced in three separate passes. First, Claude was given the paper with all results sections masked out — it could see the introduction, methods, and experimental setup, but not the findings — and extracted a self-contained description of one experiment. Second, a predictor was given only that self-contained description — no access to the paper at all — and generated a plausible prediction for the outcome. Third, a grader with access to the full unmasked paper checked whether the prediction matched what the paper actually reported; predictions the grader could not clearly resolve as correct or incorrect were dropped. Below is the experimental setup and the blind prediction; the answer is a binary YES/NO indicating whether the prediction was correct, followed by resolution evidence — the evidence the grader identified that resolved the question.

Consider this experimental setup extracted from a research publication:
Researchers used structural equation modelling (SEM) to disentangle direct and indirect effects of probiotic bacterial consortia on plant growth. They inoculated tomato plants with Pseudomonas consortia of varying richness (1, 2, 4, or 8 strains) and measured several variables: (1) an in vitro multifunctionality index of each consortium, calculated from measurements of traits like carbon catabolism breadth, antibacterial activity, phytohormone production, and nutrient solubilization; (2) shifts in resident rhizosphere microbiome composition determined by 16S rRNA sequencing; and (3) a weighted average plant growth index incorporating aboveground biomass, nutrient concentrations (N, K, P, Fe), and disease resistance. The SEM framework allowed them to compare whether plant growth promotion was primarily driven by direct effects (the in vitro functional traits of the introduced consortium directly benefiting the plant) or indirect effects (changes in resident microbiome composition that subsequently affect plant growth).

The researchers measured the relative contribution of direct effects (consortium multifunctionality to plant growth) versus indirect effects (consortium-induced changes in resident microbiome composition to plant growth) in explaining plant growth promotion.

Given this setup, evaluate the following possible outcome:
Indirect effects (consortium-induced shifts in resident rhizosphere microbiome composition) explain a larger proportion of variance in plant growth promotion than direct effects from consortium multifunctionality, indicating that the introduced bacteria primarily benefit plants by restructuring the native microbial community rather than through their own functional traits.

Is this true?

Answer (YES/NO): YES